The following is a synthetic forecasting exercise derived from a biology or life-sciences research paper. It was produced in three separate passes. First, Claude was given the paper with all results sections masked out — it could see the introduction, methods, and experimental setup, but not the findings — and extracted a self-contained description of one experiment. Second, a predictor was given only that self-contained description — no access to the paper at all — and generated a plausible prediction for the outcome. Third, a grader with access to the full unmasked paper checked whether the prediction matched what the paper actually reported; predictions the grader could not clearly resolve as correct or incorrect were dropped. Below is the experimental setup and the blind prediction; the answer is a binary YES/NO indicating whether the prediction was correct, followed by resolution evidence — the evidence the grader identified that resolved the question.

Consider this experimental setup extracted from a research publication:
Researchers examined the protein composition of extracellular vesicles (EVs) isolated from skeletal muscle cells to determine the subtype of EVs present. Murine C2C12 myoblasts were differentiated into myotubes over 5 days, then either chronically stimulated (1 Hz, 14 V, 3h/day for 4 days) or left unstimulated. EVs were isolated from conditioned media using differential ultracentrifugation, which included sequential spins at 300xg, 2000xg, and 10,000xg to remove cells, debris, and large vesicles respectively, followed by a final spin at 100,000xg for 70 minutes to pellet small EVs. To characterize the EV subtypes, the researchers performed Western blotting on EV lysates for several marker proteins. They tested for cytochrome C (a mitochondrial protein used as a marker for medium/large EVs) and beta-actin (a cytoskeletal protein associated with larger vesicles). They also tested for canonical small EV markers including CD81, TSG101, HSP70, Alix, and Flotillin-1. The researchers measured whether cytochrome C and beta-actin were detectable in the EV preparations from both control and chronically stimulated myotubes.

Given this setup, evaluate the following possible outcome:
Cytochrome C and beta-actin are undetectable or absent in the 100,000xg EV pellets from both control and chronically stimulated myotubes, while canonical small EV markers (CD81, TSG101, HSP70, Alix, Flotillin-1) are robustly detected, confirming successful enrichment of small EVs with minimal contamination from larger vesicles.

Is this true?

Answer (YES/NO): YES